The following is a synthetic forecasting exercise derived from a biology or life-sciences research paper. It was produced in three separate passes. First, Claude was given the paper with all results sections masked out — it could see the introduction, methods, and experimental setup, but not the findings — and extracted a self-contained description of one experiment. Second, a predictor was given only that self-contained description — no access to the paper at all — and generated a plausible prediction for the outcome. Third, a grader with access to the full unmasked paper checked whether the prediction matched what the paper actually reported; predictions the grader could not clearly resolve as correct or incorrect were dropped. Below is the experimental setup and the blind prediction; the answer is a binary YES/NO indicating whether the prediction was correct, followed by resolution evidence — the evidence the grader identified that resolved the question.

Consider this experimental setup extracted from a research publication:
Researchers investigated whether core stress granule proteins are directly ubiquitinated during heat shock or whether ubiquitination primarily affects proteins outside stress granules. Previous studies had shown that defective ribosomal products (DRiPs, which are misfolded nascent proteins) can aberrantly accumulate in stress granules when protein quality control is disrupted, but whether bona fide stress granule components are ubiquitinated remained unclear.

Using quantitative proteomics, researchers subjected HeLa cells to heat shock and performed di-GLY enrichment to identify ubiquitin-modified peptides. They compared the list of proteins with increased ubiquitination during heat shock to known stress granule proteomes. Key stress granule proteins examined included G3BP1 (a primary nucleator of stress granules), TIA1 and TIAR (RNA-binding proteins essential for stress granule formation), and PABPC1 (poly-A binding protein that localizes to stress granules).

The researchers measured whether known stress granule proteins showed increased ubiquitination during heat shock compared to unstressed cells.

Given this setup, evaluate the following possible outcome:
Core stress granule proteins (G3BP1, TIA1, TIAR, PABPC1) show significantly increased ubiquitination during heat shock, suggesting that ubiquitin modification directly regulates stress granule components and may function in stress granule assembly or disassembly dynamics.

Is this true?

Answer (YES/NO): YES